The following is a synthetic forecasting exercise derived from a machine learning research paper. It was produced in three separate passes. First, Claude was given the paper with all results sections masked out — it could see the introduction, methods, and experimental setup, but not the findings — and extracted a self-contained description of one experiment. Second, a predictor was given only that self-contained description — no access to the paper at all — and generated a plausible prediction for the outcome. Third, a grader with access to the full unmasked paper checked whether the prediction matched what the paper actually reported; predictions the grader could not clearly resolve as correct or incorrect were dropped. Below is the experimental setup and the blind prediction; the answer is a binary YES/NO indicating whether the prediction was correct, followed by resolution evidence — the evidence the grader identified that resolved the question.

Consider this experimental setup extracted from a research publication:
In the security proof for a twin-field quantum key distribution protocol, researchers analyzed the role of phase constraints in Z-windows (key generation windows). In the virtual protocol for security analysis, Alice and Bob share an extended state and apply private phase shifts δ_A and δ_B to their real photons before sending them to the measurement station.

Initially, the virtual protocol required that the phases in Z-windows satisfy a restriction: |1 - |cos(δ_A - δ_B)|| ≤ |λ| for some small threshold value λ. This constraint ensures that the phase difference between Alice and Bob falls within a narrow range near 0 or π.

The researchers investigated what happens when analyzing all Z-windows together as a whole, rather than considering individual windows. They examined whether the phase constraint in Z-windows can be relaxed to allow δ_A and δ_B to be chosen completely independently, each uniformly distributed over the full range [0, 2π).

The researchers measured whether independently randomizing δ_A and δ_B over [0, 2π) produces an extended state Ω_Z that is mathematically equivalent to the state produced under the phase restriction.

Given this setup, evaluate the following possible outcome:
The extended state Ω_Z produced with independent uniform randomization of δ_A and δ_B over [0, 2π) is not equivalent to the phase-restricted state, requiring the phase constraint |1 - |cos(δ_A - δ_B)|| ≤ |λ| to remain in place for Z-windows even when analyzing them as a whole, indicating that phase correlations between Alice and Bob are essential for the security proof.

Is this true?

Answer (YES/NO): NO